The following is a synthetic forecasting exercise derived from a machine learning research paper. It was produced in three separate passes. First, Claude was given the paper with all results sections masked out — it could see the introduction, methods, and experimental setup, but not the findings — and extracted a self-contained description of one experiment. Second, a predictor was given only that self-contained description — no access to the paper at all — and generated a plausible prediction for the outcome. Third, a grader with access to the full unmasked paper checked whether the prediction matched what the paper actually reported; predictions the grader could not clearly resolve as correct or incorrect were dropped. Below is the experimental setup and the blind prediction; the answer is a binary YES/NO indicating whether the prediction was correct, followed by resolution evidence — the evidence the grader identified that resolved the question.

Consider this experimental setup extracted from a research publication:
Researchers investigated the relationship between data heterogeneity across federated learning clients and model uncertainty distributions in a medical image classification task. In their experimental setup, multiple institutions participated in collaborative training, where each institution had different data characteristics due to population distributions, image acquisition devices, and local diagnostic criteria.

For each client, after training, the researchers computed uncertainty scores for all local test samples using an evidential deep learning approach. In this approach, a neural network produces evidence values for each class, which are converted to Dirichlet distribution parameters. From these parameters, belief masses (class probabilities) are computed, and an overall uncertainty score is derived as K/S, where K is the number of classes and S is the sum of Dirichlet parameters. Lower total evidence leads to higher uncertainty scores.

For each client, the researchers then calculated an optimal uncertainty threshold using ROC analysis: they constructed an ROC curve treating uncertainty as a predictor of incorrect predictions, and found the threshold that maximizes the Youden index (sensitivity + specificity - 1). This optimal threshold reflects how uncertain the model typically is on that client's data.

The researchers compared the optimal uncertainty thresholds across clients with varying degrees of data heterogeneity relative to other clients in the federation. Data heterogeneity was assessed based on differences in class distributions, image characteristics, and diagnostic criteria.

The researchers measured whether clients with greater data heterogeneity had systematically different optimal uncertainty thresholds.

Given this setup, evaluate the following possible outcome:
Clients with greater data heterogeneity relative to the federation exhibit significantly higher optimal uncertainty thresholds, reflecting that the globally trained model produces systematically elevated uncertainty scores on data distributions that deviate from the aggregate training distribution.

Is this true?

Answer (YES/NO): YES